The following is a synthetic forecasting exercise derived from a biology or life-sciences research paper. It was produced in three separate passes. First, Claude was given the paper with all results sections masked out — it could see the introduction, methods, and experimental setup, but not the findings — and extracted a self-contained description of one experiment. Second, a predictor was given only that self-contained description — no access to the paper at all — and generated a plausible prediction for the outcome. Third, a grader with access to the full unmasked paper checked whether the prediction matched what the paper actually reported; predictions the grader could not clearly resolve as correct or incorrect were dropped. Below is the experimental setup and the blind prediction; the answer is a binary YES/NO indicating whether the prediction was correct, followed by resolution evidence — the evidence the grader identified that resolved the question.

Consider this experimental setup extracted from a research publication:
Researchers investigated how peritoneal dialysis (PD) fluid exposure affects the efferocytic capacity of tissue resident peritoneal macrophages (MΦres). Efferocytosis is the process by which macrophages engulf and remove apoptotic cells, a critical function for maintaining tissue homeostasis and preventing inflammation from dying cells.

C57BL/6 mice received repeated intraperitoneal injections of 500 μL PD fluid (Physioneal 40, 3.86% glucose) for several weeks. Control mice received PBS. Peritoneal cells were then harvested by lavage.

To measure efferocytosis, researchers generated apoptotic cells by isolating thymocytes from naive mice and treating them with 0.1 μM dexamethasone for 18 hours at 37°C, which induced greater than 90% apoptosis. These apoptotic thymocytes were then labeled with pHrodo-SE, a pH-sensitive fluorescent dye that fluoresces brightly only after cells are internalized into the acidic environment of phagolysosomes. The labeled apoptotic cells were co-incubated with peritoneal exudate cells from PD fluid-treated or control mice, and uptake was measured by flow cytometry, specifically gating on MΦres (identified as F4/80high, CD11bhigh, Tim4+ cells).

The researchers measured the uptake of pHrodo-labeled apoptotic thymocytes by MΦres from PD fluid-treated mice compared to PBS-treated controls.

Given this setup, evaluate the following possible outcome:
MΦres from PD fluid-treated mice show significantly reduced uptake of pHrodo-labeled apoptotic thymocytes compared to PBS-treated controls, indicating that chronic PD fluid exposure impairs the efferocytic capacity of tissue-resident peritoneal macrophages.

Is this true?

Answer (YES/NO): NO